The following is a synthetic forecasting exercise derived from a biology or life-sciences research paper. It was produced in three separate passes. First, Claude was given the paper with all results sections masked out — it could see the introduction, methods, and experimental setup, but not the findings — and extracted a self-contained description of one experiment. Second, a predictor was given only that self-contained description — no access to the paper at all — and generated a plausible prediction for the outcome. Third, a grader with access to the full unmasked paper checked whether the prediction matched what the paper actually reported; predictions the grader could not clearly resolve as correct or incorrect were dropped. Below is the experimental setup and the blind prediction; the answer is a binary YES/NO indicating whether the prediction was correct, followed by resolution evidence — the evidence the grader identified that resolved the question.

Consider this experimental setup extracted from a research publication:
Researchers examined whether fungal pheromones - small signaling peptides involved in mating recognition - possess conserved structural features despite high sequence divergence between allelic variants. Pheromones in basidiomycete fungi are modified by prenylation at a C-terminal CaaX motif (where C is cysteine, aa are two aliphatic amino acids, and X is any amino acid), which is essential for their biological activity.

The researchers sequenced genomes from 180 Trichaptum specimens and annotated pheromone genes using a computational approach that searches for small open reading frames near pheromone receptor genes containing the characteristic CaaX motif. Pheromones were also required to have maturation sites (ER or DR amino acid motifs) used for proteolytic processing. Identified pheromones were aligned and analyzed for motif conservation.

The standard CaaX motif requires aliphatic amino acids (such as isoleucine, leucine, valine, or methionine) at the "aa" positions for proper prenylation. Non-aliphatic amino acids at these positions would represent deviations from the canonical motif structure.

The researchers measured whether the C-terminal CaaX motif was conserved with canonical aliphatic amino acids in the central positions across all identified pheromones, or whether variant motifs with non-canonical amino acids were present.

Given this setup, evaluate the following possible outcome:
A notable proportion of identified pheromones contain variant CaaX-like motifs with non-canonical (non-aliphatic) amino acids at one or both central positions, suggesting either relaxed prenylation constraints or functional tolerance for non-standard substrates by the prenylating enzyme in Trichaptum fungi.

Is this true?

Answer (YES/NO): YES